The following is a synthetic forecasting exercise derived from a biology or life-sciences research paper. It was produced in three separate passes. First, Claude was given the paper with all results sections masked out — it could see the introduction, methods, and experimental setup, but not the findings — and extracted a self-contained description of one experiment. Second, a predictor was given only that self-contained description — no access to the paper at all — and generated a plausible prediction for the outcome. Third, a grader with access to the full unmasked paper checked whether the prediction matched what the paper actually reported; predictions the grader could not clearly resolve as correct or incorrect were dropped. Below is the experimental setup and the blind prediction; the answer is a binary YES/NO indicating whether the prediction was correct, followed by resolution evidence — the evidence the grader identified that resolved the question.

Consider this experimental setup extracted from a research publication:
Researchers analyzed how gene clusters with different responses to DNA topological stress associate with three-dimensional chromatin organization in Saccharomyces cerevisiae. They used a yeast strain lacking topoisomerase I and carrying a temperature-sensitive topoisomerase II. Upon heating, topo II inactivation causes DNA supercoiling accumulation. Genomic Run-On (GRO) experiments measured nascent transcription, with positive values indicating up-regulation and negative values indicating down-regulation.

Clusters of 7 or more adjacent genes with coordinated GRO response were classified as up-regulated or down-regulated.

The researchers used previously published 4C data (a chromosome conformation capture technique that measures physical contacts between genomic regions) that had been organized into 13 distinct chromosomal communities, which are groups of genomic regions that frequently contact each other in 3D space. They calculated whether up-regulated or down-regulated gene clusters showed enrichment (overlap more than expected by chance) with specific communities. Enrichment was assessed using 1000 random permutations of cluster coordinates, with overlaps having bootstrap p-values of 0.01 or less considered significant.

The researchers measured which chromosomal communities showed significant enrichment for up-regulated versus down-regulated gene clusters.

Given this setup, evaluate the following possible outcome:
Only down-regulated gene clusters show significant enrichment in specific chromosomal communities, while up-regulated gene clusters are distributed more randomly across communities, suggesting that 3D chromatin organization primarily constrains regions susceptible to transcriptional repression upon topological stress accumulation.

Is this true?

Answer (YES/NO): NO